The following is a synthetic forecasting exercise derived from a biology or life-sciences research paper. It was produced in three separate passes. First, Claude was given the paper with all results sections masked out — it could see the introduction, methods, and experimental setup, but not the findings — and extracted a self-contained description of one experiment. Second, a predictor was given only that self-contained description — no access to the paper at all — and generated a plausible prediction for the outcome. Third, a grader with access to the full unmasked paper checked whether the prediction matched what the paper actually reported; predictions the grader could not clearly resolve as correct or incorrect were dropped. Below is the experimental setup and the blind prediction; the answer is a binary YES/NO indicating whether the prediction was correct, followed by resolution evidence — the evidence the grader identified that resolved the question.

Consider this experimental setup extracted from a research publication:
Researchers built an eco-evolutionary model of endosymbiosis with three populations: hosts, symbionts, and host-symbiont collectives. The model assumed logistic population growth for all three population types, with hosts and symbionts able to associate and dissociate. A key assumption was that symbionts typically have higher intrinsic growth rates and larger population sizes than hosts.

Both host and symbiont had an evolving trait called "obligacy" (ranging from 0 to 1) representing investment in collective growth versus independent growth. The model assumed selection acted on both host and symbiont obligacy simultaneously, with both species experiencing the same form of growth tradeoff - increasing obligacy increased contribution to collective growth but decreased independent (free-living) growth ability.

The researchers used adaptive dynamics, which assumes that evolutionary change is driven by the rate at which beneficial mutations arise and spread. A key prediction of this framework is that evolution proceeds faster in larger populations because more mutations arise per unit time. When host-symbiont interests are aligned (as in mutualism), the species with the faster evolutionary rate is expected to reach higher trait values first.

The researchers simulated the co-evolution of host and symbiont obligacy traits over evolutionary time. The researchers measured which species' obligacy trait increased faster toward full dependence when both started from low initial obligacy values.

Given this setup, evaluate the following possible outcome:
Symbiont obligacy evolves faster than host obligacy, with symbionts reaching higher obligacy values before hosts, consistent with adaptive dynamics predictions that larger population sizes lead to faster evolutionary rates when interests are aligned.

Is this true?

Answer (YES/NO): YES